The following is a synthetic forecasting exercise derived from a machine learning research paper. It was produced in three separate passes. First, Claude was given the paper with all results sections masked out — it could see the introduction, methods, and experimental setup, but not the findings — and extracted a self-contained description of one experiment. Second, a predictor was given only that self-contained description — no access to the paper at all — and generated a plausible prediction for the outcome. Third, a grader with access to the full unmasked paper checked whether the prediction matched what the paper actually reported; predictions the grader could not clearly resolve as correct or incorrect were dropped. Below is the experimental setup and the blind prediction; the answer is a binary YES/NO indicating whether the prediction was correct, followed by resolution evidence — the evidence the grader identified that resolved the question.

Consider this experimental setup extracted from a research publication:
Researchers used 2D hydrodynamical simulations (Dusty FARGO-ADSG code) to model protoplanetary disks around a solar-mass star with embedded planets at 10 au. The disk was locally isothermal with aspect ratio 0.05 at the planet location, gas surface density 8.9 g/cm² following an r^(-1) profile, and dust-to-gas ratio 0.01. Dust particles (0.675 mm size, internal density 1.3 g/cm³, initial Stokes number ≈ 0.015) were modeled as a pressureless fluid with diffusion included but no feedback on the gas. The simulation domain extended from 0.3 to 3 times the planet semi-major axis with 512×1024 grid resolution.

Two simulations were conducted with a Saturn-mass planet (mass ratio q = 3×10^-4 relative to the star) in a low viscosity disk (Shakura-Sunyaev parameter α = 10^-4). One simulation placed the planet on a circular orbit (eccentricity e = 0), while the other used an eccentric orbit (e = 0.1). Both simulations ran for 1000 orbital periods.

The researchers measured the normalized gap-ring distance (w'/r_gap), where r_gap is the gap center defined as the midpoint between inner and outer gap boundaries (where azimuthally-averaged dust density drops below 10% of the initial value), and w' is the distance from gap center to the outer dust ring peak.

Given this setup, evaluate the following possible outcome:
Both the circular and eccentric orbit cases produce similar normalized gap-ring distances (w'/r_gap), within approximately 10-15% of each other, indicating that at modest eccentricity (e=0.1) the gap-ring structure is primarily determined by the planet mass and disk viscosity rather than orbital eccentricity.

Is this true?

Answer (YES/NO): NO